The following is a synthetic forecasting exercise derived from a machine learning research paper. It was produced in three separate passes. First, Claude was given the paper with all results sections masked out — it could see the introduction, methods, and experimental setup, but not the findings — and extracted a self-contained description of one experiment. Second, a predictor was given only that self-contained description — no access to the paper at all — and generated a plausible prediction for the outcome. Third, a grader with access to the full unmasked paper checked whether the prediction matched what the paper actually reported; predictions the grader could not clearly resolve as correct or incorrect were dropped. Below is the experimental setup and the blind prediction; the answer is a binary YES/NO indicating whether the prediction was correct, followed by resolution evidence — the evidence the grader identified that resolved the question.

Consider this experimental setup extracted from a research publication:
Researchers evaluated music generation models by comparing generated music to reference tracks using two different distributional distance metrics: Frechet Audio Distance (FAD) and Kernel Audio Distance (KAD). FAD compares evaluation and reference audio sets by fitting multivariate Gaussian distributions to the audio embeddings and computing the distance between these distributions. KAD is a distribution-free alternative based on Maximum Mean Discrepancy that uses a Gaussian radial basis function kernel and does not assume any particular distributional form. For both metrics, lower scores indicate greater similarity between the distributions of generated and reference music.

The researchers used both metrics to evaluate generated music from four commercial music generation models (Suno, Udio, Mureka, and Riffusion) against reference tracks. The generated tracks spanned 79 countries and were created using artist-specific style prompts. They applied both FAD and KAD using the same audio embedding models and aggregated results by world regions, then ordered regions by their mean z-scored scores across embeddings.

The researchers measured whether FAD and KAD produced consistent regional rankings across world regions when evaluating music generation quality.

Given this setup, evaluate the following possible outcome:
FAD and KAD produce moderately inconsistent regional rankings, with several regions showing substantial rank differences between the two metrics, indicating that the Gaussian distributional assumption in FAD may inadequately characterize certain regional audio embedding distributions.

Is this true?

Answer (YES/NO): NO